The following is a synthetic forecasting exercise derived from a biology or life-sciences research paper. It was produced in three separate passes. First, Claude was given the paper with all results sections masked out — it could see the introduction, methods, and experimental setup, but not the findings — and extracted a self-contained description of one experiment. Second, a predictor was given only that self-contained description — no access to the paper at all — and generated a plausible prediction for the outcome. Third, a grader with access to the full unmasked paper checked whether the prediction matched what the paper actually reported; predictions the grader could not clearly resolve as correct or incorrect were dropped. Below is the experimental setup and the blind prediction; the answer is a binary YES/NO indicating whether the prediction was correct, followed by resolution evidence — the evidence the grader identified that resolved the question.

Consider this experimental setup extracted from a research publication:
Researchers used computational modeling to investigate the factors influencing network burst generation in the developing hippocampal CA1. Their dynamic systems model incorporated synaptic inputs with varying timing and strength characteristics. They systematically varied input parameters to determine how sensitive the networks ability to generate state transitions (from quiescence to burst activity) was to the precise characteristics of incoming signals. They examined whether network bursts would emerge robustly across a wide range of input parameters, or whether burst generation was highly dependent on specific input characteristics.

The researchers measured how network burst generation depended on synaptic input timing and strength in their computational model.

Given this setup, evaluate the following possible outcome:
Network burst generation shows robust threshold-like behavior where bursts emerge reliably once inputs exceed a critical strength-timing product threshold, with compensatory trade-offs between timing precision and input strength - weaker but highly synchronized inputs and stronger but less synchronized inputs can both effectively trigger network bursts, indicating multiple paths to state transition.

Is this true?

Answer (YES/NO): NO